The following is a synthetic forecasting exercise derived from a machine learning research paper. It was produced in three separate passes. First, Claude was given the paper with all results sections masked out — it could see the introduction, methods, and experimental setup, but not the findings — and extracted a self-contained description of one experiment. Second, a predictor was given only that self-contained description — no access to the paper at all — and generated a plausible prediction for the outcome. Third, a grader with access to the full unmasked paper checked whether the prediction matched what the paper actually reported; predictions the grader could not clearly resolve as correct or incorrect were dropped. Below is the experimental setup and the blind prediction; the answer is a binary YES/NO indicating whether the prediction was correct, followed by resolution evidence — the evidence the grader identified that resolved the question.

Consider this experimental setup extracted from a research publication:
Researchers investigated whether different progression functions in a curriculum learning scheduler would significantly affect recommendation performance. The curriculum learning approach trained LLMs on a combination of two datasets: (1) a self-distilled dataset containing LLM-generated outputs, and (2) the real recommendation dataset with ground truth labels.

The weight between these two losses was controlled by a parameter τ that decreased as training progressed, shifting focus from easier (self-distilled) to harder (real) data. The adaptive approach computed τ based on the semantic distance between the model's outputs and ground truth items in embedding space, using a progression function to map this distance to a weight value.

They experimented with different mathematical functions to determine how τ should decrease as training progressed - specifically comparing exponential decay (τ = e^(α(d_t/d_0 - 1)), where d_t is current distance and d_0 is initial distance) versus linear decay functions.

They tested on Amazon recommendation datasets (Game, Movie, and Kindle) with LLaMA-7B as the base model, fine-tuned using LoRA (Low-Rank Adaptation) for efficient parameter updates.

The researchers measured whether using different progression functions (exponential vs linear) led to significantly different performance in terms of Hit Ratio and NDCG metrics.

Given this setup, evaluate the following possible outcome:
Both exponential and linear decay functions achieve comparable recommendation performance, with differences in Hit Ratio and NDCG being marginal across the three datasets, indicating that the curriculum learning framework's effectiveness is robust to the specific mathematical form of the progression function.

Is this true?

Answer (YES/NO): YES